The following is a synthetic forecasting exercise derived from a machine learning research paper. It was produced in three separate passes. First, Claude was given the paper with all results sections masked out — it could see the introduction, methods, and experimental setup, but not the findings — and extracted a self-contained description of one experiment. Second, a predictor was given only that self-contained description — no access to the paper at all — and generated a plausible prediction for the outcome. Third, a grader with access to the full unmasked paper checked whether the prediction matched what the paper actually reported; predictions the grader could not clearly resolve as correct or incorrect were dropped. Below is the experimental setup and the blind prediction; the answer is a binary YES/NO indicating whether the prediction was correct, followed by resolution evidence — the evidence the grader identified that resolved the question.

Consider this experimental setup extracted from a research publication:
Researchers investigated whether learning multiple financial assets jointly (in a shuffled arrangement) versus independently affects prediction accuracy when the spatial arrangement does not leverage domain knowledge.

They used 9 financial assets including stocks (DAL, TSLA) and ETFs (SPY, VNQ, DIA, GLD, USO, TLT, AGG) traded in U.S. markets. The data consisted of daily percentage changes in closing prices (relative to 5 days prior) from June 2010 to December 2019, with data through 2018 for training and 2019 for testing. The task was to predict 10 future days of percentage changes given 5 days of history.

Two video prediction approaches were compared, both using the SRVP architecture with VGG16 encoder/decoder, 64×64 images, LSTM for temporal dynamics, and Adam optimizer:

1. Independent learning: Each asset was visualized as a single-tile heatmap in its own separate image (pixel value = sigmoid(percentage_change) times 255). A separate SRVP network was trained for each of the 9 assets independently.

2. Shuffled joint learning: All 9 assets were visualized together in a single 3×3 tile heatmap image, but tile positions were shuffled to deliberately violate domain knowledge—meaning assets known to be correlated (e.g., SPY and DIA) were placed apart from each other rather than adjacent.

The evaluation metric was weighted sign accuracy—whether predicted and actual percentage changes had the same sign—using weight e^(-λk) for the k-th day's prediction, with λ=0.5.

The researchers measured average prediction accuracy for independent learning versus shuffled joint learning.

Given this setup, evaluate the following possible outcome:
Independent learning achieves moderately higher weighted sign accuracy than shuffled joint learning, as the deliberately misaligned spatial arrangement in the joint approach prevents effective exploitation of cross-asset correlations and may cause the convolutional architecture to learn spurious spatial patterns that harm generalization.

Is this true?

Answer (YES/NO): NO